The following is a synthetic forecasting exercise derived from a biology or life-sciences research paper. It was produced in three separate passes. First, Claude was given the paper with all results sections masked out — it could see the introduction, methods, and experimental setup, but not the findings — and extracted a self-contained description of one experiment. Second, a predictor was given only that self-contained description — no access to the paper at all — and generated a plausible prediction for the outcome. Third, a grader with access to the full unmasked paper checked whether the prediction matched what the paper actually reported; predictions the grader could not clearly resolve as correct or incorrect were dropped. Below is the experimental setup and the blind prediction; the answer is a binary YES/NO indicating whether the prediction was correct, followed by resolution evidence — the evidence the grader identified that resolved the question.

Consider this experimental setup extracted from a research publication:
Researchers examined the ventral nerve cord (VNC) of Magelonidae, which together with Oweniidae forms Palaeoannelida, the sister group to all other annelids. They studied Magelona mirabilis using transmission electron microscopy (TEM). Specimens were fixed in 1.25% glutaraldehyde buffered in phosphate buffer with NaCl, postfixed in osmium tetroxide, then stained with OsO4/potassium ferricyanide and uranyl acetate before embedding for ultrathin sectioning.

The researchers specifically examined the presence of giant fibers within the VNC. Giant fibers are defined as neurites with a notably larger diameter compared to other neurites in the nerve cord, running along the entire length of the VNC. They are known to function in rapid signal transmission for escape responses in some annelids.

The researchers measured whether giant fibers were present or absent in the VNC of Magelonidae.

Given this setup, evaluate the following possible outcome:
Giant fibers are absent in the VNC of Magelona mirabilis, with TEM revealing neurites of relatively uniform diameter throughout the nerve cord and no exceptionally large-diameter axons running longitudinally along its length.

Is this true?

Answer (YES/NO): NO